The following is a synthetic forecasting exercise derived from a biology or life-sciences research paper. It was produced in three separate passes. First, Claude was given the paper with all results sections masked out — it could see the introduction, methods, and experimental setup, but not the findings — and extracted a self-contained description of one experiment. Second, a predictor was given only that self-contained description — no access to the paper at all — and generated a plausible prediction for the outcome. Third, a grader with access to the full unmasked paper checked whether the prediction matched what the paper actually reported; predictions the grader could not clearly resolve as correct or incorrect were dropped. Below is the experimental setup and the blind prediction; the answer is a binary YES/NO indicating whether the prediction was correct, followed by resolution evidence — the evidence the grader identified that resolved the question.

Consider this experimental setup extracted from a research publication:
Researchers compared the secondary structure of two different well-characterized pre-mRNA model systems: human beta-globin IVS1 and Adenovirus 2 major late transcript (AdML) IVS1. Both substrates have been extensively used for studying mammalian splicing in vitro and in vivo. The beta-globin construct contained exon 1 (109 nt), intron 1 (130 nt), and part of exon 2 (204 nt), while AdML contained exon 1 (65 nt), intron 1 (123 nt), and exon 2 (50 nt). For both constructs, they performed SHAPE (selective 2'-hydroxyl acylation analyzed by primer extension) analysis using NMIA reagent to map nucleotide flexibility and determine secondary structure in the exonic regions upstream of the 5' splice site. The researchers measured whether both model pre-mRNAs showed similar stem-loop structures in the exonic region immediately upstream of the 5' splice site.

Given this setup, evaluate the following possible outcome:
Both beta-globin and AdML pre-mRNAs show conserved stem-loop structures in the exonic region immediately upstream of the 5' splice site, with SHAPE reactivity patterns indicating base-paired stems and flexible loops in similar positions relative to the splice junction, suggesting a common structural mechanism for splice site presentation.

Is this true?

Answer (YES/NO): YES